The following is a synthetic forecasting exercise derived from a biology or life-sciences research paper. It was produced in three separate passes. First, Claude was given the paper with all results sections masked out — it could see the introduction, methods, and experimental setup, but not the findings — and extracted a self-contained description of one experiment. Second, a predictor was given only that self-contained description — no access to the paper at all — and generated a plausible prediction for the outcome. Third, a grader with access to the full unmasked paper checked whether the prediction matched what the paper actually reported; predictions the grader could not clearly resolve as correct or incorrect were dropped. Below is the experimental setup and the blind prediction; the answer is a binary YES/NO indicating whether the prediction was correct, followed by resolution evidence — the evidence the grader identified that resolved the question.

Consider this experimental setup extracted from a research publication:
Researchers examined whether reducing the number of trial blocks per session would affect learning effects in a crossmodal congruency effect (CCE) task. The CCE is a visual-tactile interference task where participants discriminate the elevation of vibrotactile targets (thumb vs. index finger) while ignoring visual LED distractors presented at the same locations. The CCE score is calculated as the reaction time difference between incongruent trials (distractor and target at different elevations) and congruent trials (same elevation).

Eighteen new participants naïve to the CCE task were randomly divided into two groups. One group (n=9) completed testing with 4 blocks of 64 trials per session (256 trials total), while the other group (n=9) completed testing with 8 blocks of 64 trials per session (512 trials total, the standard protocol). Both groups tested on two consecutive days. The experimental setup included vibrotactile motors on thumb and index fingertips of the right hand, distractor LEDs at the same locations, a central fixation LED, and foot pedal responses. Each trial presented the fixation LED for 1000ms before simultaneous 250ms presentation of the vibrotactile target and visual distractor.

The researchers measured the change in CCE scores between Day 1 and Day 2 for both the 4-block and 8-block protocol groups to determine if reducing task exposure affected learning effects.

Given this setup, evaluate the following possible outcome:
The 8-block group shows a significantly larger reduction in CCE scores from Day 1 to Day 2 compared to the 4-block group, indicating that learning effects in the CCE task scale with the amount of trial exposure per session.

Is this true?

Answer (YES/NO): NO